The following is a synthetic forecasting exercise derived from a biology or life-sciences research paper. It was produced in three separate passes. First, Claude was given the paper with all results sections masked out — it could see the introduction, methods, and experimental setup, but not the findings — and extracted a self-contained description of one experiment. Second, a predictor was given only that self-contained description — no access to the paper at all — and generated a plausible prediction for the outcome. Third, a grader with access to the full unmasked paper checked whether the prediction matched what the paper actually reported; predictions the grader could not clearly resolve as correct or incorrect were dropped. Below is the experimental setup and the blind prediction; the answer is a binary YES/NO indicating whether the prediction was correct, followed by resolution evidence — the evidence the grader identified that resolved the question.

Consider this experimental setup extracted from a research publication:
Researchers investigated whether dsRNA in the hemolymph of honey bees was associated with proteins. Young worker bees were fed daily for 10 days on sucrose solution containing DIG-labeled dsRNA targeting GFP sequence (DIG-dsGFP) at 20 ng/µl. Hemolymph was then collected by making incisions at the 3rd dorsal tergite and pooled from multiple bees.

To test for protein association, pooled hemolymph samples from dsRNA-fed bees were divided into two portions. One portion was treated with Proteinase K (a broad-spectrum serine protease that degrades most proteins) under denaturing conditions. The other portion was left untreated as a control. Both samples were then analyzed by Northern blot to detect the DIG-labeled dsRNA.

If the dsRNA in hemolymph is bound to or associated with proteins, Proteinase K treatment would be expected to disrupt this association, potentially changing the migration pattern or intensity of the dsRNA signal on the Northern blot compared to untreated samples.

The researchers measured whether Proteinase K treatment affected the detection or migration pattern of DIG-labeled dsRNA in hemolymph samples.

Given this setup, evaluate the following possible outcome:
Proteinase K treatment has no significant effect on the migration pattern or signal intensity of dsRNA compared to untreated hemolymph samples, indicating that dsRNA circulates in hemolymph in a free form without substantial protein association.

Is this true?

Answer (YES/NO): NO